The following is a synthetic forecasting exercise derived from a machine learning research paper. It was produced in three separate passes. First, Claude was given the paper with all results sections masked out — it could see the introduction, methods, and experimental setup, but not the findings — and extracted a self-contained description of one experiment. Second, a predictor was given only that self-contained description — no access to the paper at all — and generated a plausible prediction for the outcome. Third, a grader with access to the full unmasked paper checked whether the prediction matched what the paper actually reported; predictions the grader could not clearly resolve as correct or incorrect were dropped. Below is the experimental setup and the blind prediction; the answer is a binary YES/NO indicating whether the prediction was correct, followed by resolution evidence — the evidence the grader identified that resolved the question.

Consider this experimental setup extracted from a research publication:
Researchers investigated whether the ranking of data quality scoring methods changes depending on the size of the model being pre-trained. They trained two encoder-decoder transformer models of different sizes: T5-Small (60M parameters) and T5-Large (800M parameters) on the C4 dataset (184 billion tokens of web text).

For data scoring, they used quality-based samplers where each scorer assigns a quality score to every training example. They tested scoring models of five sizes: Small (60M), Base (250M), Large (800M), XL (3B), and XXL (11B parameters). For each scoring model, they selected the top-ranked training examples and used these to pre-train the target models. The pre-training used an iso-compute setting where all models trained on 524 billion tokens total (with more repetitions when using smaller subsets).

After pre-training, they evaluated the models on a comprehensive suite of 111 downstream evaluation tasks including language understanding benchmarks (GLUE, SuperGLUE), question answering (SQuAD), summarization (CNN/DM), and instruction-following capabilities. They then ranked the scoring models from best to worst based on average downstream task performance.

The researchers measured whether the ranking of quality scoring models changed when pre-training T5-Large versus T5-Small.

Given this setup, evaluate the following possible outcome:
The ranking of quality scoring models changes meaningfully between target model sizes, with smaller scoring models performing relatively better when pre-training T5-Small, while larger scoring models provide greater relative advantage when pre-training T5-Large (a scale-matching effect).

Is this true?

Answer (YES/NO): YES